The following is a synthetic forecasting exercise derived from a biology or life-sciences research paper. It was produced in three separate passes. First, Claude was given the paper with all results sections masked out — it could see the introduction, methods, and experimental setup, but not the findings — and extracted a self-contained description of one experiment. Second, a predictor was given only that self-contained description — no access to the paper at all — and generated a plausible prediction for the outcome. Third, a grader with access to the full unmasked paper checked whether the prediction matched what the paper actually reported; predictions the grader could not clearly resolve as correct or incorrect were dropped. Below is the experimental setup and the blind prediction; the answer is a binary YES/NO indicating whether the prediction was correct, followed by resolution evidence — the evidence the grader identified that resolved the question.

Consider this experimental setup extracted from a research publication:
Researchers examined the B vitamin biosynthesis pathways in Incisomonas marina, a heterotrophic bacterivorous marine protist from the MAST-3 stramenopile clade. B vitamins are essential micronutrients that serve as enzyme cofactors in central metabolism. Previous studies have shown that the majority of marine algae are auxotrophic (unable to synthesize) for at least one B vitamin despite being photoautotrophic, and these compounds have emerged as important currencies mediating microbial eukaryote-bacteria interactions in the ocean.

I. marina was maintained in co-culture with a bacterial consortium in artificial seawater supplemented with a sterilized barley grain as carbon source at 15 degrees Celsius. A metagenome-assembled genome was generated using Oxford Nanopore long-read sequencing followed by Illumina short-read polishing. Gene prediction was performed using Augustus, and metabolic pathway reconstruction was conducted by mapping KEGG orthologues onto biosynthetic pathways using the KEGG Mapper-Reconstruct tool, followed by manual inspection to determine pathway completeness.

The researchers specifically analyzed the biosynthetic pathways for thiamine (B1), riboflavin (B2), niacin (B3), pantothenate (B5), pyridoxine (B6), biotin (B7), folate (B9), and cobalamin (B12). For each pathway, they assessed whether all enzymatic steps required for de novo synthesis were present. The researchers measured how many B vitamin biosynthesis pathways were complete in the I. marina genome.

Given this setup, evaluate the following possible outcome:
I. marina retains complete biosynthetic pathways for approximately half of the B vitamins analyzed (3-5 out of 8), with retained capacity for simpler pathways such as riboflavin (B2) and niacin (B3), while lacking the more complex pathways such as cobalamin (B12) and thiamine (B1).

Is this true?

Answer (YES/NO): NO